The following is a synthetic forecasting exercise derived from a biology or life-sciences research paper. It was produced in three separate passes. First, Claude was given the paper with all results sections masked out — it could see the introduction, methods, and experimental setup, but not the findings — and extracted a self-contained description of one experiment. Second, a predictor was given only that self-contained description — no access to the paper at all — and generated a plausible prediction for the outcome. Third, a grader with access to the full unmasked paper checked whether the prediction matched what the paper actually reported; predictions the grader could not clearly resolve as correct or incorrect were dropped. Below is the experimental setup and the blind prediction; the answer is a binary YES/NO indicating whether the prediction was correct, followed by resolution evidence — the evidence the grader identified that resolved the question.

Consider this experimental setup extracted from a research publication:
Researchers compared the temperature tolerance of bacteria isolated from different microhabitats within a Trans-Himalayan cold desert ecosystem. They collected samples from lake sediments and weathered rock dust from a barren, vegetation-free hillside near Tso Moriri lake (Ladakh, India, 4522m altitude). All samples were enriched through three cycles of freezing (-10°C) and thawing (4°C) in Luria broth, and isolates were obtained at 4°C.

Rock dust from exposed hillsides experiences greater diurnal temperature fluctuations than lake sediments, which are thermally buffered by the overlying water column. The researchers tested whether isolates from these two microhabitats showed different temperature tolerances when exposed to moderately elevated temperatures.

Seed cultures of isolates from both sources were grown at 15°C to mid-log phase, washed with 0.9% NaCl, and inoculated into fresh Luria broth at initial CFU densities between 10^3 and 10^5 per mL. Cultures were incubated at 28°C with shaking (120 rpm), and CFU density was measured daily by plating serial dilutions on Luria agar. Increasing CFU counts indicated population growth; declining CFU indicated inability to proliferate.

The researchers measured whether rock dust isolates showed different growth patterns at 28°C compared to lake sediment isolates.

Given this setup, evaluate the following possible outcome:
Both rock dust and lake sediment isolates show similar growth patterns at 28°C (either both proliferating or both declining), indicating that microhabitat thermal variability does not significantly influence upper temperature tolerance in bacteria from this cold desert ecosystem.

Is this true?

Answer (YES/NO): NO